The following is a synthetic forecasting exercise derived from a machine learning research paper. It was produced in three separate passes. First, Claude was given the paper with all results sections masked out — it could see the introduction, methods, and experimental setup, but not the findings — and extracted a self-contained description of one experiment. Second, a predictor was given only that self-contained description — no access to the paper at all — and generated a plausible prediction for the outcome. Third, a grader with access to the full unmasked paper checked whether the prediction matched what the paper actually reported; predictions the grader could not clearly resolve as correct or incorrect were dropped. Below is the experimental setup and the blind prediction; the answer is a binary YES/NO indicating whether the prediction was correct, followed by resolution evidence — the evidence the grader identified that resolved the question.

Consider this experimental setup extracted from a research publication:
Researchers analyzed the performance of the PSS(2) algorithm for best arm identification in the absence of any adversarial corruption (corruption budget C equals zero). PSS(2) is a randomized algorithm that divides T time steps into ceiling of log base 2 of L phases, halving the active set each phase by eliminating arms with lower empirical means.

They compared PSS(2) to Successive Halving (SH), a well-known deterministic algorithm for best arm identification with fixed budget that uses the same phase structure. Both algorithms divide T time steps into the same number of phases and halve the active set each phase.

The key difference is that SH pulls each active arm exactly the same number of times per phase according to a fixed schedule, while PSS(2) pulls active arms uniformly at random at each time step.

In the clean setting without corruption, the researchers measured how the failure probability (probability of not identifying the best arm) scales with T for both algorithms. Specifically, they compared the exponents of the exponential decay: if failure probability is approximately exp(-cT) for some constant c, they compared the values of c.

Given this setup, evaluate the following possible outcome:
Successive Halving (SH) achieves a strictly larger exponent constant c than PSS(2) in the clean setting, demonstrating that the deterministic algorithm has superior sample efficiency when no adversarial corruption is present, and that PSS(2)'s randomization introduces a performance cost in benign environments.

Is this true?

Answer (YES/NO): NO